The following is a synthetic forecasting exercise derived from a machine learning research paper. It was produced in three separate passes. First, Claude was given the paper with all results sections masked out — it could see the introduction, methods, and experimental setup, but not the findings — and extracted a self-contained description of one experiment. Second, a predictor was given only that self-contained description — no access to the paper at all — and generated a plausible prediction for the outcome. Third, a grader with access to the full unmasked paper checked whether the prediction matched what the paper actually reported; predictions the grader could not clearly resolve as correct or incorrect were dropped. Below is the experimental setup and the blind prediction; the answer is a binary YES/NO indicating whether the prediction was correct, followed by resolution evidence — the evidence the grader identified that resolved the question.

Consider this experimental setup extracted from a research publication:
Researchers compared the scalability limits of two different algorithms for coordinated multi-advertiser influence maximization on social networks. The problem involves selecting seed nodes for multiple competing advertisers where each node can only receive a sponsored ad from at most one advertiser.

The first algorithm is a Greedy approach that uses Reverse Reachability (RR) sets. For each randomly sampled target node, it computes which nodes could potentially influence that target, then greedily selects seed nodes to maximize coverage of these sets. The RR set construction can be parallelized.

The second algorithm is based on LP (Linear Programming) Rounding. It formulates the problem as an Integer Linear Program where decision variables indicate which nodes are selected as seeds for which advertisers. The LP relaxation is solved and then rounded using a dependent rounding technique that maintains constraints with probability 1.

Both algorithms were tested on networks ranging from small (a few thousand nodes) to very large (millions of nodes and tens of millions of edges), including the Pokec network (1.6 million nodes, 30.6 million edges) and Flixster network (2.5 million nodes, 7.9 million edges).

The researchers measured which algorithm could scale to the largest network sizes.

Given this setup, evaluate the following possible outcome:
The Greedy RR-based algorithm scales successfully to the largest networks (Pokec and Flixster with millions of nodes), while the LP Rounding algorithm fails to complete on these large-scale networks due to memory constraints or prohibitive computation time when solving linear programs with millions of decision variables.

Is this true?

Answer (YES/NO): YES